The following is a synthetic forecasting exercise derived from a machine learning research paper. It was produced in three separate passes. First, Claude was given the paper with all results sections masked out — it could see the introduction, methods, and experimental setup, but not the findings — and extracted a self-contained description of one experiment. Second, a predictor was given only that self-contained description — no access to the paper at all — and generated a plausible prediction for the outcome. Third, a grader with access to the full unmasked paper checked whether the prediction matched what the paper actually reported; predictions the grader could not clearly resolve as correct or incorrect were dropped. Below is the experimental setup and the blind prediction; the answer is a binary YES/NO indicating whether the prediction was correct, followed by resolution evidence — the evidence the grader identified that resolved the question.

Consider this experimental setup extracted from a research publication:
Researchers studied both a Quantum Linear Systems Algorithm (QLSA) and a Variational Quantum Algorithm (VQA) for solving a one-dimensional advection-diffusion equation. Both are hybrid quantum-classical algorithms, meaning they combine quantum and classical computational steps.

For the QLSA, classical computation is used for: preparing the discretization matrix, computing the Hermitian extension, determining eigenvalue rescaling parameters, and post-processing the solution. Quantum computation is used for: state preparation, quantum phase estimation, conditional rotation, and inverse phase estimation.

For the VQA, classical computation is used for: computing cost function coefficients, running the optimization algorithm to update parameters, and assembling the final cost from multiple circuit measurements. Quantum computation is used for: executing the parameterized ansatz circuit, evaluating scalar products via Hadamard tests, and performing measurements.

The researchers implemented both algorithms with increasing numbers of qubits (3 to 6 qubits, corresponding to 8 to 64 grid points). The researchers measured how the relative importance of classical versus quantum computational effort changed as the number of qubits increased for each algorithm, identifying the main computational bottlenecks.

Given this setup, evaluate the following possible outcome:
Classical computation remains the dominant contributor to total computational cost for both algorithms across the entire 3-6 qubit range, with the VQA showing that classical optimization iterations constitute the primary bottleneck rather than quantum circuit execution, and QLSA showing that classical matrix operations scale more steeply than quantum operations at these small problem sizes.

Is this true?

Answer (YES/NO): NO